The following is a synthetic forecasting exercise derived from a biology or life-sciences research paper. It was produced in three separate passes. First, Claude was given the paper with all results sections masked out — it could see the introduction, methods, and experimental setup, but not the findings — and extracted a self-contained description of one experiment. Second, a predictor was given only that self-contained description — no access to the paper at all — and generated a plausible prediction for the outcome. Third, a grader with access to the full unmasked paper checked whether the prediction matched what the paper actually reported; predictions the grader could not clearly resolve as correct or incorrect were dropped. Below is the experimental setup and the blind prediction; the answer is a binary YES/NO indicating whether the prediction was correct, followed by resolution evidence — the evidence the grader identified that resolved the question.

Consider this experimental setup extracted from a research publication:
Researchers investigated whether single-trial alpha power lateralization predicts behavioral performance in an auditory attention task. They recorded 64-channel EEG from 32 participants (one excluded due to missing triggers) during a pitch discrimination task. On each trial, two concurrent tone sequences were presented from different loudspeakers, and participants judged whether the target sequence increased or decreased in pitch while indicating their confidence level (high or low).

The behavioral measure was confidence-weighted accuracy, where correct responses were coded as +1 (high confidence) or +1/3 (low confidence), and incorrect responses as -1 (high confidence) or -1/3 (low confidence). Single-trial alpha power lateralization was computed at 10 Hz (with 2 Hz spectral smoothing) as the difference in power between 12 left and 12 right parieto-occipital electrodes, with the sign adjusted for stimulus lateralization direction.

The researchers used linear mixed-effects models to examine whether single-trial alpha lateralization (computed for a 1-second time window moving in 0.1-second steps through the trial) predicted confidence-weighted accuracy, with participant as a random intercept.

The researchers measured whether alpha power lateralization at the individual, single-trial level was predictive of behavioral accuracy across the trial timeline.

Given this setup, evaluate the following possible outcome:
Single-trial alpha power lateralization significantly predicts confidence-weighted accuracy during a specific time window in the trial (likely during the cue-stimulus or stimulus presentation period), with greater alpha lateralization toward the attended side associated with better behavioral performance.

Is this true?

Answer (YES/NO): NO